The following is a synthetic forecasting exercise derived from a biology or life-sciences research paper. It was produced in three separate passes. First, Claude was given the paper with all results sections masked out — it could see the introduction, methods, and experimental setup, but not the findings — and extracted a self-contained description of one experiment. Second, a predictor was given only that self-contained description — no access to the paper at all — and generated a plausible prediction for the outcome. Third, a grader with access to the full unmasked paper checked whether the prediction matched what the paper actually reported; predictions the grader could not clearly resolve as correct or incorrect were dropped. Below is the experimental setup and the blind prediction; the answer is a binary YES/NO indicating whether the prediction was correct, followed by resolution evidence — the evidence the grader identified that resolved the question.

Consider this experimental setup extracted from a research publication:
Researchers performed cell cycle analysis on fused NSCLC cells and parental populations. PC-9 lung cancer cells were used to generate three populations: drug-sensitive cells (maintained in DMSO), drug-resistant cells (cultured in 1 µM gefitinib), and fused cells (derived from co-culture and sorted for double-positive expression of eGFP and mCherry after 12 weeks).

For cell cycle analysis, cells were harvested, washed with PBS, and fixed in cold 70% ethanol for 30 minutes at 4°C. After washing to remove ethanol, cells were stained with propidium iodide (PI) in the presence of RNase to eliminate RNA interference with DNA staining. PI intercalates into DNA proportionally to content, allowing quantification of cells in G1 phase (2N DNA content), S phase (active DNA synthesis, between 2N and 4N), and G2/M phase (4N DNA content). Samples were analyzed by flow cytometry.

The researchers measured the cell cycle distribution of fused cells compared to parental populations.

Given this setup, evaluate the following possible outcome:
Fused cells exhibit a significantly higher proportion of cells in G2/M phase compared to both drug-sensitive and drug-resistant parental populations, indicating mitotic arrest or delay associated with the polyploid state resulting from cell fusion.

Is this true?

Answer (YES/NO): NO